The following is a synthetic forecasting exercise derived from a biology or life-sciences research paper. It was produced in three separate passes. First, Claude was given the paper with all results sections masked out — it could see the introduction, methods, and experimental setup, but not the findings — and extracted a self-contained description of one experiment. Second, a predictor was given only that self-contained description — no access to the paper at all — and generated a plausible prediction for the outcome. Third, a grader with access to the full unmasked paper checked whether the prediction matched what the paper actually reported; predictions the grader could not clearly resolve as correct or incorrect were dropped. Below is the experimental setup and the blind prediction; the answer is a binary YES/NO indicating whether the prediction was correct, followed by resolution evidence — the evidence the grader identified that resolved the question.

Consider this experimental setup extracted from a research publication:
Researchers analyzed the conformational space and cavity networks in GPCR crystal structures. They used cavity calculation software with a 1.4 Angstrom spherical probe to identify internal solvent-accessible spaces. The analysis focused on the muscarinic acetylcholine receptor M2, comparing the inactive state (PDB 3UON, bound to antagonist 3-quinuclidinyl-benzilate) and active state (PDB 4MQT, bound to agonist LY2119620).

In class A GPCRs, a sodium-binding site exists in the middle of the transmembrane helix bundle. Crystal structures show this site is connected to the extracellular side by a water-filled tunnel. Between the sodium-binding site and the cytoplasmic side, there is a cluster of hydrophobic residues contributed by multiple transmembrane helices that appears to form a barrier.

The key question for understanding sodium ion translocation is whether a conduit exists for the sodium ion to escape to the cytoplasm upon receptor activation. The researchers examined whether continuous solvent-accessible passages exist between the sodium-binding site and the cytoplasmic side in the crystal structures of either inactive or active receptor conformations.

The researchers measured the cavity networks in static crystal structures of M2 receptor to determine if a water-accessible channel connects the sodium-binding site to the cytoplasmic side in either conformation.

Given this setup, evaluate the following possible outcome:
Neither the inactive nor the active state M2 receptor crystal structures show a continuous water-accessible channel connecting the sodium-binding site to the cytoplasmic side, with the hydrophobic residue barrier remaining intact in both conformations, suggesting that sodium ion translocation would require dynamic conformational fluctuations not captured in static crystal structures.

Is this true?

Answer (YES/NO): YES